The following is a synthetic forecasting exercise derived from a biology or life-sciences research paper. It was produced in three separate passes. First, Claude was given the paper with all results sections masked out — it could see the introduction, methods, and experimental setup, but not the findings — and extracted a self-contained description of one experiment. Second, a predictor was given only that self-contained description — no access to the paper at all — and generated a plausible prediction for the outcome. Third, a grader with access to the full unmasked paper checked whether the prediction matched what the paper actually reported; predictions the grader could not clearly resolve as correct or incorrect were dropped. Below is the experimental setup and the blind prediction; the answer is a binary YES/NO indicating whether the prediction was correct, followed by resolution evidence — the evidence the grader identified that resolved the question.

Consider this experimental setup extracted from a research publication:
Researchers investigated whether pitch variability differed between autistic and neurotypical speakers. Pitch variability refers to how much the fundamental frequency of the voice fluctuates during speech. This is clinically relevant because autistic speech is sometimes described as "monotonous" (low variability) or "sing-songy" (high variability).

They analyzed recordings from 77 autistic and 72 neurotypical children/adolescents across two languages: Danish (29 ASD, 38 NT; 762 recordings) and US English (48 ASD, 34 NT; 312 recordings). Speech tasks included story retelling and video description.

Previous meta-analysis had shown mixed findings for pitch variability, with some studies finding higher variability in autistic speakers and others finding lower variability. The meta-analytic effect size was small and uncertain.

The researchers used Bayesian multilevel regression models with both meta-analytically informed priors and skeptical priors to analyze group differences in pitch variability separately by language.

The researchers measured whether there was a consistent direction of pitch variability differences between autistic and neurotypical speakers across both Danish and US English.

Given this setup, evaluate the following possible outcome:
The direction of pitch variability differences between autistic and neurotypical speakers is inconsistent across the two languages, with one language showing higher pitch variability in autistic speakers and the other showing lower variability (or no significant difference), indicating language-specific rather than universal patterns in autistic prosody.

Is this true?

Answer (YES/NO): YES